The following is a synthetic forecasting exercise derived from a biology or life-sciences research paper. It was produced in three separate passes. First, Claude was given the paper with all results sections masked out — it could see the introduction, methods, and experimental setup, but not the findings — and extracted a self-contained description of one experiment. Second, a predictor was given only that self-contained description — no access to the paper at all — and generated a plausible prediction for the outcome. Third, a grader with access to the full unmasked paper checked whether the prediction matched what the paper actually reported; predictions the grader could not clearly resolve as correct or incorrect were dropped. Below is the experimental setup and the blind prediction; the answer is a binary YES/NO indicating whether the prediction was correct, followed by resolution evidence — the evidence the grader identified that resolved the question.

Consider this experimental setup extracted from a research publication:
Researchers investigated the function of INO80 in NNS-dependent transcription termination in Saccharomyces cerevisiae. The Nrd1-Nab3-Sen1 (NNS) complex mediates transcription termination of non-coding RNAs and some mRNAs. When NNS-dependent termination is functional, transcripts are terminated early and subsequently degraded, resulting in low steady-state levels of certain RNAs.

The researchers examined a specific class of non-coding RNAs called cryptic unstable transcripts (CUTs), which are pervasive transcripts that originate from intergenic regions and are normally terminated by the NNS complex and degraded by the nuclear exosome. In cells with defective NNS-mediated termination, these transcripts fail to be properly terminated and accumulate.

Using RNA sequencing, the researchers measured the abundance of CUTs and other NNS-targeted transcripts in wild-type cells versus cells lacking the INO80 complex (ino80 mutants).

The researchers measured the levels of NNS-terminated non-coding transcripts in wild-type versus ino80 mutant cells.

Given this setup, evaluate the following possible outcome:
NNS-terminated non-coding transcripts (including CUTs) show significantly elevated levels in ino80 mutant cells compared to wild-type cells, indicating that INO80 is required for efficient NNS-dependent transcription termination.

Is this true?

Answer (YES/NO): YES